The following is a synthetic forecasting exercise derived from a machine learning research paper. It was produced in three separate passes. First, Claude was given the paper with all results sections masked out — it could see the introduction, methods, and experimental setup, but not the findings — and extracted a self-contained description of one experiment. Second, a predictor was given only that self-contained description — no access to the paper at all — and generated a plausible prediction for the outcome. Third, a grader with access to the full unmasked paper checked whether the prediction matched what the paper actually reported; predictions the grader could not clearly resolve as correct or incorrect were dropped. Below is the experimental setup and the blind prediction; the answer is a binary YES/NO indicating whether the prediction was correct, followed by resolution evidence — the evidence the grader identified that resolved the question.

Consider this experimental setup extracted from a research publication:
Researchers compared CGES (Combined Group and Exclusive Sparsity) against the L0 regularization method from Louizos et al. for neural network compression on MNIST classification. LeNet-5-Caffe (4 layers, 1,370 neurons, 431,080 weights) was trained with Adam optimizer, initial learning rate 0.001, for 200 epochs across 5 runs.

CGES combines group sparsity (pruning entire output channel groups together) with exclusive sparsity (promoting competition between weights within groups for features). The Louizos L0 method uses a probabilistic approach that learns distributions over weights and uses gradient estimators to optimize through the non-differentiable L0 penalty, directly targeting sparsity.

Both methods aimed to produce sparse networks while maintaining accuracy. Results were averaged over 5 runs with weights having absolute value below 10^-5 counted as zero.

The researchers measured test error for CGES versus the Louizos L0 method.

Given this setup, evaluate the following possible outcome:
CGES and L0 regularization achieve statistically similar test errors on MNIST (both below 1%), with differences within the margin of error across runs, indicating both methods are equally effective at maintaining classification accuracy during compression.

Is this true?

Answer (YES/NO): NO